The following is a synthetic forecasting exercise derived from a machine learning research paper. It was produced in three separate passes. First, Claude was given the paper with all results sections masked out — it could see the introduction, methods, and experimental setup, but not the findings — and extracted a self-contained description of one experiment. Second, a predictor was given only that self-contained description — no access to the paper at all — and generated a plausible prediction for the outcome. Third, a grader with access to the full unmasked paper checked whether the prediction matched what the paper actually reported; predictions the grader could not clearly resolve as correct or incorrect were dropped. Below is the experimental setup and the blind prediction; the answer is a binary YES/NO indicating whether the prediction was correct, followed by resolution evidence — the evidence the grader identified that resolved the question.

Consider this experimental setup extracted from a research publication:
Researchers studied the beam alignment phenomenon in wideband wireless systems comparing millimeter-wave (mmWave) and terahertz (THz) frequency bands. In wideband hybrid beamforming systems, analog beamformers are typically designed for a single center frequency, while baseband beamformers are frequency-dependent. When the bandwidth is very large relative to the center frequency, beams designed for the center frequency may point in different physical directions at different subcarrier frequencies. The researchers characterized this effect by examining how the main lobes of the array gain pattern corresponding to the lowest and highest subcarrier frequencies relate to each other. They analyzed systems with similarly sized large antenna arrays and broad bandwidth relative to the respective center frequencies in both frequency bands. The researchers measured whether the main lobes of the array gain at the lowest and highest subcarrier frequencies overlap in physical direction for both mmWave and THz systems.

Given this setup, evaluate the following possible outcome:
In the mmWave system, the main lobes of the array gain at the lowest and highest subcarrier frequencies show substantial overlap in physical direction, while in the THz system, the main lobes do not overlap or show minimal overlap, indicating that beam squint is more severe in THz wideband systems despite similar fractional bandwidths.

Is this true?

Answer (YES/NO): YES